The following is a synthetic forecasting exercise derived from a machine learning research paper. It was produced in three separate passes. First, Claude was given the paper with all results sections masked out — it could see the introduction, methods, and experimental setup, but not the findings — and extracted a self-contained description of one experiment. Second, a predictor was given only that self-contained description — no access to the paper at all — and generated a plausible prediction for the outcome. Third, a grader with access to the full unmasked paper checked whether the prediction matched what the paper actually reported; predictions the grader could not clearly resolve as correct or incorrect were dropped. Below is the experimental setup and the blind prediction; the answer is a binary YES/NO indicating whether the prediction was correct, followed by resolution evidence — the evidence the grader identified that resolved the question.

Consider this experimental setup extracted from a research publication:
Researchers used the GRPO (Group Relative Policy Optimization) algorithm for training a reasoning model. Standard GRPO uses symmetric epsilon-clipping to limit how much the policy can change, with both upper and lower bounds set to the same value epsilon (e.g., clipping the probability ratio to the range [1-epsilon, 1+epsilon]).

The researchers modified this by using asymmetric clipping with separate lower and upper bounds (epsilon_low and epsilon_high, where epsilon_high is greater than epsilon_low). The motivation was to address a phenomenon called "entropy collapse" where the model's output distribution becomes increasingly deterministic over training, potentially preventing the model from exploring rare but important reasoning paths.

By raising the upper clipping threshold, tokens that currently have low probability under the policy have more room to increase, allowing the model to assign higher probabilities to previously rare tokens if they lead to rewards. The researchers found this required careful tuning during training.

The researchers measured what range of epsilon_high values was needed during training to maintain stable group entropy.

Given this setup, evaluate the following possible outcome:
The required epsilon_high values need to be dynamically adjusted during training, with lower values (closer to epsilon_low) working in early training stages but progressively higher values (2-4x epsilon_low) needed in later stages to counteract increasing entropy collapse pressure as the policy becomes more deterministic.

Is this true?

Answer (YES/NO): NO